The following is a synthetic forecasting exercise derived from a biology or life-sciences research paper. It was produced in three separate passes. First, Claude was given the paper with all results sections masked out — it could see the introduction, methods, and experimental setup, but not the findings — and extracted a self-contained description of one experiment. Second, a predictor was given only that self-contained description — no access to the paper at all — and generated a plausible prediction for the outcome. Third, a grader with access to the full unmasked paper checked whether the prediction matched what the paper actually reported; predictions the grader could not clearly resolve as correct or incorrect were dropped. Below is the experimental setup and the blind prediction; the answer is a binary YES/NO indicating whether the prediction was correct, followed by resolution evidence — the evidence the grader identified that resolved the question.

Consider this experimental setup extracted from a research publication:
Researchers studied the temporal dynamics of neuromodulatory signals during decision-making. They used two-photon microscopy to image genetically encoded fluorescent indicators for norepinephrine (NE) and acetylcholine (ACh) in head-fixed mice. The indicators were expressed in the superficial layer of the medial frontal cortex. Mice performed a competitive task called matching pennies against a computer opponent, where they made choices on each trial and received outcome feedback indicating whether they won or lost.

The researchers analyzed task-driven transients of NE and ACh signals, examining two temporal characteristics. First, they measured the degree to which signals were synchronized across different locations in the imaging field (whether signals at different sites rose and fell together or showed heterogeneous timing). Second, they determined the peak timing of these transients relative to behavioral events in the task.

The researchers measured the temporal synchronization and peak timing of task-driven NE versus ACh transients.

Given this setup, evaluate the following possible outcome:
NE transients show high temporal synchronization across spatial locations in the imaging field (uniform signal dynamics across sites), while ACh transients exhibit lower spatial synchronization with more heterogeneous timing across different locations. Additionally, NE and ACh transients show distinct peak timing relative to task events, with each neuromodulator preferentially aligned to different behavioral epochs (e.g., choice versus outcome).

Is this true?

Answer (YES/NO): NO